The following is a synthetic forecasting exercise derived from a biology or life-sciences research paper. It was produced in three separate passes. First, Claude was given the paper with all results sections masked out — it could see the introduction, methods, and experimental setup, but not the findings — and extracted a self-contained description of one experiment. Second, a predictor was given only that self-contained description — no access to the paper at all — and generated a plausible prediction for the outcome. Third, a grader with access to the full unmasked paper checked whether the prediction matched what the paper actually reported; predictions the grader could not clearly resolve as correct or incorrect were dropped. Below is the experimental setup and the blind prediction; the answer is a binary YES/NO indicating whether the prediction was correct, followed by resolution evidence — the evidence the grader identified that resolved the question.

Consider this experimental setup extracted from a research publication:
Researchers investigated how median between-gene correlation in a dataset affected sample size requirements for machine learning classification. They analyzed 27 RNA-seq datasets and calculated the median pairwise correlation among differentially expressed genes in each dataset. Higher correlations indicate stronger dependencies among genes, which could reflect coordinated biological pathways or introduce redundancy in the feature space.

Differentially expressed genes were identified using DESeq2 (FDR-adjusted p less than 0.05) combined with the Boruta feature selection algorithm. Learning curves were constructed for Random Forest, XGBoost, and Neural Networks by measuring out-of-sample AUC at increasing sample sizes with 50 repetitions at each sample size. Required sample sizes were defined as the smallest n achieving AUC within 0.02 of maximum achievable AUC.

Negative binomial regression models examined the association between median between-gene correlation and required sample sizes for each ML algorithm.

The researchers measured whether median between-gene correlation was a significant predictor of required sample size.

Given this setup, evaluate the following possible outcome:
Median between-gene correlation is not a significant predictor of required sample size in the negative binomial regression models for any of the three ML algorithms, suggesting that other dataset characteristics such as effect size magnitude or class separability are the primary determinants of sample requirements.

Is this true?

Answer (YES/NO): NO